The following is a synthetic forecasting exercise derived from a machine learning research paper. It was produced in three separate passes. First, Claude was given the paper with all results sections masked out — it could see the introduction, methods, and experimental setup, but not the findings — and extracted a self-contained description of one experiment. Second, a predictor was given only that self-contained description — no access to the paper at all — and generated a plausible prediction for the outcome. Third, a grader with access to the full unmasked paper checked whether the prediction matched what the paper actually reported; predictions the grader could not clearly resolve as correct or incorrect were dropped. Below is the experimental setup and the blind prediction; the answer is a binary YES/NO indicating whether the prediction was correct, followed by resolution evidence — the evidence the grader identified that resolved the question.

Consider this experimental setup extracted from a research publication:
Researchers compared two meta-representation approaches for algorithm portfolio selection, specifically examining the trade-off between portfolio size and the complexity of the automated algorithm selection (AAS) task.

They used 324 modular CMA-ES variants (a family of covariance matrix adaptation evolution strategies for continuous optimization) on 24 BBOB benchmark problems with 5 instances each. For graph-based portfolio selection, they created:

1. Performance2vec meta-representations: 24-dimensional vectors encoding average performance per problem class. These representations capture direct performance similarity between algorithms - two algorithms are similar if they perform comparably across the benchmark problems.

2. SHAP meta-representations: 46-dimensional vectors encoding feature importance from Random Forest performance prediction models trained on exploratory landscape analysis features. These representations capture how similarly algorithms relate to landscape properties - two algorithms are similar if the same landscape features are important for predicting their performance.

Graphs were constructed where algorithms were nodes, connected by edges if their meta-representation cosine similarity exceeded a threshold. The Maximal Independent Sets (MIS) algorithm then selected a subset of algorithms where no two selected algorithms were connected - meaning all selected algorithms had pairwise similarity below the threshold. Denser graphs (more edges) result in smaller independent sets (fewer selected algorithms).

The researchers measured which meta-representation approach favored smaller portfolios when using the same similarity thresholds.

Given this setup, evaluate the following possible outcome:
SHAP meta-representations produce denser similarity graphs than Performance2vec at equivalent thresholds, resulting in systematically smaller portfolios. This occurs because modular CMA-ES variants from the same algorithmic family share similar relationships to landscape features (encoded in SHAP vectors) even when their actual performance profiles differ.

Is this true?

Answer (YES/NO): NO